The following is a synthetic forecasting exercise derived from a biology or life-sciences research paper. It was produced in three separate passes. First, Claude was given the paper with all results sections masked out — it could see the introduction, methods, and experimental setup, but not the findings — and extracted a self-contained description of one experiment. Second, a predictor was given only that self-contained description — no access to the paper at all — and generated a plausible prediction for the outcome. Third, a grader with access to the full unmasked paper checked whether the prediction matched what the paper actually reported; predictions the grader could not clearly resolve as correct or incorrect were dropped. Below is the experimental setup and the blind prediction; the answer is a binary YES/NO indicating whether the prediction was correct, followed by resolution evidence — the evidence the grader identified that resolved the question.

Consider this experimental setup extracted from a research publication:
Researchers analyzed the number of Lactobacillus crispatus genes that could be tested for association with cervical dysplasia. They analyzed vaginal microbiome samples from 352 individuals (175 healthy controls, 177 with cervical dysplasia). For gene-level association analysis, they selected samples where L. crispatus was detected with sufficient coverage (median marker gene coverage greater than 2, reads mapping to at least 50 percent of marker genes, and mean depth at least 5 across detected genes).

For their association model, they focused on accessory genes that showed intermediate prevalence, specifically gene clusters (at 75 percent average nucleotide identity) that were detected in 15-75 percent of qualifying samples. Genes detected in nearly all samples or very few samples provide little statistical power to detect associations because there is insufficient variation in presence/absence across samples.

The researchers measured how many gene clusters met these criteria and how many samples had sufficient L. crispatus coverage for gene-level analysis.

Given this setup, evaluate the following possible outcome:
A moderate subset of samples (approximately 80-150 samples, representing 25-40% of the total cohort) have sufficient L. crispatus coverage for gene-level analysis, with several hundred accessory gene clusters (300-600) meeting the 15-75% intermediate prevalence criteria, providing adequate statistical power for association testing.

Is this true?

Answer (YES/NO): NO